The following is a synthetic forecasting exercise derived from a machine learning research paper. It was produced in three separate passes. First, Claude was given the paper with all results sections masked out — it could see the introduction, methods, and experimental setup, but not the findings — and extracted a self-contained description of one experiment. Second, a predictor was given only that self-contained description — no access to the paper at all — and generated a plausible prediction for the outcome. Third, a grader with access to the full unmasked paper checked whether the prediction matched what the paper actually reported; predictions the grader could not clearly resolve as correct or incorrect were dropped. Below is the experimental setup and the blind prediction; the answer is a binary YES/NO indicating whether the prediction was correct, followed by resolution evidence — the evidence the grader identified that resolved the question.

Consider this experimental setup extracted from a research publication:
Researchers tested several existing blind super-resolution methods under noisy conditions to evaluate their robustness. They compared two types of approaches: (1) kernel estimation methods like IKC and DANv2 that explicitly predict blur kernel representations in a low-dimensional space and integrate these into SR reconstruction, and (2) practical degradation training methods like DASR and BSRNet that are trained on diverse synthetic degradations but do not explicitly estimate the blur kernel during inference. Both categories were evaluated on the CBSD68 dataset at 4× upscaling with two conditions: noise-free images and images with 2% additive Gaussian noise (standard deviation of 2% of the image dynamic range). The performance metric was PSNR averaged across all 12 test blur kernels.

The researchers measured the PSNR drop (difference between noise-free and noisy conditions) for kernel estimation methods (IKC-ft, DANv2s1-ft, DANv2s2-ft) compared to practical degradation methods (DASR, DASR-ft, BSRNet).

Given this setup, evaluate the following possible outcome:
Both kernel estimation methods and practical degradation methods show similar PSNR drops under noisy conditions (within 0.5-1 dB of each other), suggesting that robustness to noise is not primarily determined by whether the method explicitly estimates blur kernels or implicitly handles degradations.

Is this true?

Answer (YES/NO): NO